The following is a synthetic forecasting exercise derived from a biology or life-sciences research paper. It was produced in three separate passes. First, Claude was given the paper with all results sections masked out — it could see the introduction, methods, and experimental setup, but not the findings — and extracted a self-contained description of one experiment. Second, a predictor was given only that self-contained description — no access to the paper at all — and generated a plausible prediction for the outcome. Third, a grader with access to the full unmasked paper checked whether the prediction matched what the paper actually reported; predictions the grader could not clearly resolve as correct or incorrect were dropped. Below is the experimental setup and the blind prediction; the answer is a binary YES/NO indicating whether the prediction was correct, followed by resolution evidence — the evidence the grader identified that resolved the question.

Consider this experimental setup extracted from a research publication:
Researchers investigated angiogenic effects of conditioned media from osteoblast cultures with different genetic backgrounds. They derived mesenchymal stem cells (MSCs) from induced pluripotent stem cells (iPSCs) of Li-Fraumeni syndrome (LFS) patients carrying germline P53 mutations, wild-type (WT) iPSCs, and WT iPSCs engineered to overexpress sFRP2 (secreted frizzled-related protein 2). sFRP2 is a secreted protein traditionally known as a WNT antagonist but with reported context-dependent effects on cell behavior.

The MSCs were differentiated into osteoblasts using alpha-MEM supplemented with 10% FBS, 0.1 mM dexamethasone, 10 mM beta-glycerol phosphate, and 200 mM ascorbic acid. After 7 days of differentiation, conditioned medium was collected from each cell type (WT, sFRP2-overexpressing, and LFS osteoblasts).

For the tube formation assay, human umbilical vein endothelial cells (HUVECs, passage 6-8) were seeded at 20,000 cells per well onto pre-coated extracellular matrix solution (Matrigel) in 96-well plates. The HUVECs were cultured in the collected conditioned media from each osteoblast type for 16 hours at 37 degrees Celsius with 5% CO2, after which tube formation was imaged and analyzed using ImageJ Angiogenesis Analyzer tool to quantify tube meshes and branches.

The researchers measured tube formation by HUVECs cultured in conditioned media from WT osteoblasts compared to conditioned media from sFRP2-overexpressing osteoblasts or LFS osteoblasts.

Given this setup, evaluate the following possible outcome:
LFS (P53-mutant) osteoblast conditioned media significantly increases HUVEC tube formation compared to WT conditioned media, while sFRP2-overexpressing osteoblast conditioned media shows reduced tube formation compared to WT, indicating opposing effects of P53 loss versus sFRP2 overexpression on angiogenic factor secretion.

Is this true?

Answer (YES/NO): NO